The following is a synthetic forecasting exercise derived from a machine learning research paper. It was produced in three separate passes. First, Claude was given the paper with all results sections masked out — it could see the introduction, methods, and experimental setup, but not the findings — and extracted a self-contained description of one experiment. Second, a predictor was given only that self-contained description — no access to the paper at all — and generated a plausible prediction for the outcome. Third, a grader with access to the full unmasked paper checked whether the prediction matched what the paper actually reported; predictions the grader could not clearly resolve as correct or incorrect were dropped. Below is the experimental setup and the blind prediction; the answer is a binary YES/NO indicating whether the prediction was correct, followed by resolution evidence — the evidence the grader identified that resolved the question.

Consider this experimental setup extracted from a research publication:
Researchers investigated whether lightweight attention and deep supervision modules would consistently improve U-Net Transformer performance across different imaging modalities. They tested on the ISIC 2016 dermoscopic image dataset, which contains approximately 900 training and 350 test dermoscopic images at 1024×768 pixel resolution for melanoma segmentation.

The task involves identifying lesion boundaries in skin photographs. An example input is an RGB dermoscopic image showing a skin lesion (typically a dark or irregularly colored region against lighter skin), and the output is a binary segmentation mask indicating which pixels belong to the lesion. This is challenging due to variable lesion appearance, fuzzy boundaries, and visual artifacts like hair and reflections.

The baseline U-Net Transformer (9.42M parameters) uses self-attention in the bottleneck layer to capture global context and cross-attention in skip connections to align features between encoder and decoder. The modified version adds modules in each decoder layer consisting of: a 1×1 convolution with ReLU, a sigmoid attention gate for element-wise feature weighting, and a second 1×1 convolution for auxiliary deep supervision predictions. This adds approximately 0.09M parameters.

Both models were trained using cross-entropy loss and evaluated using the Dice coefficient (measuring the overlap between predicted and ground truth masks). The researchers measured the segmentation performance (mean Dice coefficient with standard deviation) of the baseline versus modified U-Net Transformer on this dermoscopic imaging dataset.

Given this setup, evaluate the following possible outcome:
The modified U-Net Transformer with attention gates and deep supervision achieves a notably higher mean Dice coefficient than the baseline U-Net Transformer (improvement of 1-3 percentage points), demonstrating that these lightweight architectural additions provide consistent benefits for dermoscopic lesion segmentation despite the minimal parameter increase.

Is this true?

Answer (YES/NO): NO